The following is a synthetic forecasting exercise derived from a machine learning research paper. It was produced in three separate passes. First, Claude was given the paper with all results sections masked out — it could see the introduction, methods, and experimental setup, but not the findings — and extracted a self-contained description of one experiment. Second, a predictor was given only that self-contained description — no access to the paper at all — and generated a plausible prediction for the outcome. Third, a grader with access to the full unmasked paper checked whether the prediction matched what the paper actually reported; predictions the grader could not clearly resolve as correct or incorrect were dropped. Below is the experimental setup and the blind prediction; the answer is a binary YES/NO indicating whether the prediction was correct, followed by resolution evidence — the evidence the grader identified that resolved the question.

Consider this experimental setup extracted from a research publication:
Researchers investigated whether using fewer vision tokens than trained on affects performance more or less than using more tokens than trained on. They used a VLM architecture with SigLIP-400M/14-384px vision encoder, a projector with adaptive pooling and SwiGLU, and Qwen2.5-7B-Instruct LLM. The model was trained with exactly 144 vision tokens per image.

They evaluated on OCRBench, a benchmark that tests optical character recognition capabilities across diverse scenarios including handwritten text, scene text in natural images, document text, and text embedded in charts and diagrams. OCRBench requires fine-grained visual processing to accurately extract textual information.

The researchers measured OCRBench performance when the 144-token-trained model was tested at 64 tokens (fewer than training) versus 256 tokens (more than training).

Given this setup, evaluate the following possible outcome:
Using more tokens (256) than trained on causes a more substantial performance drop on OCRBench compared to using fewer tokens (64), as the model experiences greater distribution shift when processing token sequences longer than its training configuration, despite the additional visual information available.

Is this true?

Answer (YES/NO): NO